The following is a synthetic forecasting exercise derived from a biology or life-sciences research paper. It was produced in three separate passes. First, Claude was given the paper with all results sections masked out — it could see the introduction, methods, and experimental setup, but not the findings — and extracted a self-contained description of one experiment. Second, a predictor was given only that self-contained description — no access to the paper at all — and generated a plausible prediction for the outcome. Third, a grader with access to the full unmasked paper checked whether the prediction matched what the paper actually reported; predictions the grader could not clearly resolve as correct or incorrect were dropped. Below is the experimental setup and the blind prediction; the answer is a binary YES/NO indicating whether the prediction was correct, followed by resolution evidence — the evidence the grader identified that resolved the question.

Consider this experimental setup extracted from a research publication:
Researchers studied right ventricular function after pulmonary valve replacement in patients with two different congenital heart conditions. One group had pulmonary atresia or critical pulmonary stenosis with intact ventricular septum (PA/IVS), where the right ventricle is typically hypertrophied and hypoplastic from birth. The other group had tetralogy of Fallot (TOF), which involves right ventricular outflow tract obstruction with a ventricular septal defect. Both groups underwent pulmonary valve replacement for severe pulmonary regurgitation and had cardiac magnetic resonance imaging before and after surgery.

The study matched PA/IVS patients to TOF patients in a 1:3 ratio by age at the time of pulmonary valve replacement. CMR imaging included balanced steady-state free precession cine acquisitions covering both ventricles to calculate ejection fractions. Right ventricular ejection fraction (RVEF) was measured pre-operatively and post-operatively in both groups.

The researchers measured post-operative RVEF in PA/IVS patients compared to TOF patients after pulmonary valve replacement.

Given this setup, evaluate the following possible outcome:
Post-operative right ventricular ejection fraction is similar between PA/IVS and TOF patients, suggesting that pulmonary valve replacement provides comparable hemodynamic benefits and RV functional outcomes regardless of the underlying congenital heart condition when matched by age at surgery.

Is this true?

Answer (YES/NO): NO